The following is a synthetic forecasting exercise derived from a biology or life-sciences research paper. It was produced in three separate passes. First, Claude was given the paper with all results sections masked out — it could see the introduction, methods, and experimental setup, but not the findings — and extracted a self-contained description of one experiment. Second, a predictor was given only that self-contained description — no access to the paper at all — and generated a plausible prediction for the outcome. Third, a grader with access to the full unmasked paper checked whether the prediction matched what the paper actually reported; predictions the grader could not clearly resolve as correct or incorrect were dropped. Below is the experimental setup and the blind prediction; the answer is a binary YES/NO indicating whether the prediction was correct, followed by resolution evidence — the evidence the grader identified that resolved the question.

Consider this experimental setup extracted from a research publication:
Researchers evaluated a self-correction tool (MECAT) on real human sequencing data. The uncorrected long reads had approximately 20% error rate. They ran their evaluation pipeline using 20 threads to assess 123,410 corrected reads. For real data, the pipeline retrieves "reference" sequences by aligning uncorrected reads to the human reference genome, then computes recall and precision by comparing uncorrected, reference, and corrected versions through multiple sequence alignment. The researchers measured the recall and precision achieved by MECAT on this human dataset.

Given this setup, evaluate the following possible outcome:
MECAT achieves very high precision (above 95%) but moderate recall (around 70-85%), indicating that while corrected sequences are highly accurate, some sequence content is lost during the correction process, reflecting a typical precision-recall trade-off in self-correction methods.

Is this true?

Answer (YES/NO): NO